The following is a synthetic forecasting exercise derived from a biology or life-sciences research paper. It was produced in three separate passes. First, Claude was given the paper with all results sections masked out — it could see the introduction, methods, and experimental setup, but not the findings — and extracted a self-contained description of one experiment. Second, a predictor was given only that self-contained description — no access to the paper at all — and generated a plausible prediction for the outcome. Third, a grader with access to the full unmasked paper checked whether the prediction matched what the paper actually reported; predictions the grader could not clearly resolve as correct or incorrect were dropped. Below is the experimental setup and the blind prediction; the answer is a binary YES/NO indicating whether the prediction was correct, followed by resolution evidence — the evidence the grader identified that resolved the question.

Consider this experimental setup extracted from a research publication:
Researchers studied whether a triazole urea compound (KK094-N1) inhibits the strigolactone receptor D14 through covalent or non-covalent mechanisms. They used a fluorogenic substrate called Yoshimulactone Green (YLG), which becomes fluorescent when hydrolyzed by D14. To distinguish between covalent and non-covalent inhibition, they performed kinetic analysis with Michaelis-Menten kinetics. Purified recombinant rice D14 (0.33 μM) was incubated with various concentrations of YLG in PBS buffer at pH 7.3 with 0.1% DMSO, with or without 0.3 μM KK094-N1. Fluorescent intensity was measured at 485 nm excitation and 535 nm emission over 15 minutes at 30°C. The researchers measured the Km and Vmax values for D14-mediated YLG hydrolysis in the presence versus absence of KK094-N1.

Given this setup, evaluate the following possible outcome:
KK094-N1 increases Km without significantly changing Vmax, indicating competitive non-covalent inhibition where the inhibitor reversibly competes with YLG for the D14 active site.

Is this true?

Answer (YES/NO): NO